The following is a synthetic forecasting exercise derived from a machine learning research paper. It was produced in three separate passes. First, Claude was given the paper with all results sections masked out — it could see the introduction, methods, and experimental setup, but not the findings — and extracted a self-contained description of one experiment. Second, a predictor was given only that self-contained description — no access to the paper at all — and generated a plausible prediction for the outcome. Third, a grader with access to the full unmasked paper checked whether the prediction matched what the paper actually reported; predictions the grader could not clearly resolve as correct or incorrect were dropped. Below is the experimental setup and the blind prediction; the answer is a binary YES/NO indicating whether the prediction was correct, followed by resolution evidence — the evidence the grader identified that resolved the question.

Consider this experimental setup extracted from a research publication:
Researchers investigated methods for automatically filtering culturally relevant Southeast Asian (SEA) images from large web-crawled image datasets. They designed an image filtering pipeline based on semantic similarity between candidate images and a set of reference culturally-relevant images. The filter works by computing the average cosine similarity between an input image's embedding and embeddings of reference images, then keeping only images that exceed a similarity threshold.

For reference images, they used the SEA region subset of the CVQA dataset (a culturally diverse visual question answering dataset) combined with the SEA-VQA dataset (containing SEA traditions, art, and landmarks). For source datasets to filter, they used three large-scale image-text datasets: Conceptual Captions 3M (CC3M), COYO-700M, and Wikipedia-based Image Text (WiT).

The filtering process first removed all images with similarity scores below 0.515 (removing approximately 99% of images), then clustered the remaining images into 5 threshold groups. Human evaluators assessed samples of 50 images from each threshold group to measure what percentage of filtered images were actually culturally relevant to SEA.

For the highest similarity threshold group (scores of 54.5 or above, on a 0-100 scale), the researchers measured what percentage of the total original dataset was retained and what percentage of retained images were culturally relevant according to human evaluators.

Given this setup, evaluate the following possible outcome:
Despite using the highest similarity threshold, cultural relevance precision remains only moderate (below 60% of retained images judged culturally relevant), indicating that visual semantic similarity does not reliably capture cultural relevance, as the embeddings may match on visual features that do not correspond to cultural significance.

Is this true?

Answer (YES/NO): NO